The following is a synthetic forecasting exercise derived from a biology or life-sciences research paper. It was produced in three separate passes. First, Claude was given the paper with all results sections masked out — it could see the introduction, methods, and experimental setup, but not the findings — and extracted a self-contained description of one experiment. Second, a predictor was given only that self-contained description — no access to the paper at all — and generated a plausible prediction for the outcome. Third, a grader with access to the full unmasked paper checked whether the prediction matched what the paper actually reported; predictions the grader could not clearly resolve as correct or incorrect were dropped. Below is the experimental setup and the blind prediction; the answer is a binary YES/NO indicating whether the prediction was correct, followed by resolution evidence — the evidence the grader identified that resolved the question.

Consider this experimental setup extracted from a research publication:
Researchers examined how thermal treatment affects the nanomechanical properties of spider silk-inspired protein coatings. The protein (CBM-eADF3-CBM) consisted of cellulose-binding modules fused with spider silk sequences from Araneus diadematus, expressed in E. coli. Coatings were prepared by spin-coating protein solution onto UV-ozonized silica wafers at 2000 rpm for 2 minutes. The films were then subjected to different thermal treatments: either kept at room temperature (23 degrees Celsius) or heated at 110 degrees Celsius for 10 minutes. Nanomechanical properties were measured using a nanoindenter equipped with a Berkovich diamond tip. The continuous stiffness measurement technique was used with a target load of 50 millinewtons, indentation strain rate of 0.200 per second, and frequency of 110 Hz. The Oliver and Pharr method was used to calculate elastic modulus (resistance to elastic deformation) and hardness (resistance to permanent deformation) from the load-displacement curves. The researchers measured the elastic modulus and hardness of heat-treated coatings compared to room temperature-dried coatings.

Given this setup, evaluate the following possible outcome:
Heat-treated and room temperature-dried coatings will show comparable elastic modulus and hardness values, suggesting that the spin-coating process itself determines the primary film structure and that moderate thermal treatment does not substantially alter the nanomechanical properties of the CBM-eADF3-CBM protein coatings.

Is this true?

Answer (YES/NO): NO